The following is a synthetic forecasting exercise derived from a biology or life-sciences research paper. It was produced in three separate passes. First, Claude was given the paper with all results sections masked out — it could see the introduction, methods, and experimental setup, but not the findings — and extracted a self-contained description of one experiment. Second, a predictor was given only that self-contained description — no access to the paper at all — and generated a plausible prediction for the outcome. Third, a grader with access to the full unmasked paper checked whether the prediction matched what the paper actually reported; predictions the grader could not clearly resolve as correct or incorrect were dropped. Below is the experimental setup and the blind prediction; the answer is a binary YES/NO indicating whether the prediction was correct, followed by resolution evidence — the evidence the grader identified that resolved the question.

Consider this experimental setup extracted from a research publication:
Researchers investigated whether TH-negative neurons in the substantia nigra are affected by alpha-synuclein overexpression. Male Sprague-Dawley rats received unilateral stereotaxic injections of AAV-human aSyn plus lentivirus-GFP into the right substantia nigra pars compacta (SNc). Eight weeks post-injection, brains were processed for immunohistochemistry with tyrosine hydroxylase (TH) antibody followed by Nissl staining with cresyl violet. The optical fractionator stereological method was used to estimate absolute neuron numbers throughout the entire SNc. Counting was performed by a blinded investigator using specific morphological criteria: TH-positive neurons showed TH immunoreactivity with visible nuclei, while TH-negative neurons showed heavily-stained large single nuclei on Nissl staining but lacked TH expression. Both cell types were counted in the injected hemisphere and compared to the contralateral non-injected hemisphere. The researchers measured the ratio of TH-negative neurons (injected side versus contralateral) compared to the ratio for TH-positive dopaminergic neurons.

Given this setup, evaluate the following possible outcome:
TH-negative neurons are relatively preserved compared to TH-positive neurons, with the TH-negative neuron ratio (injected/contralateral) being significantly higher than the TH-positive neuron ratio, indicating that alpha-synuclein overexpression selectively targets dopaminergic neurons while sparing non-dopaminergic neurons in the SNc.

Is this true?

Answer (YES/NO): YES